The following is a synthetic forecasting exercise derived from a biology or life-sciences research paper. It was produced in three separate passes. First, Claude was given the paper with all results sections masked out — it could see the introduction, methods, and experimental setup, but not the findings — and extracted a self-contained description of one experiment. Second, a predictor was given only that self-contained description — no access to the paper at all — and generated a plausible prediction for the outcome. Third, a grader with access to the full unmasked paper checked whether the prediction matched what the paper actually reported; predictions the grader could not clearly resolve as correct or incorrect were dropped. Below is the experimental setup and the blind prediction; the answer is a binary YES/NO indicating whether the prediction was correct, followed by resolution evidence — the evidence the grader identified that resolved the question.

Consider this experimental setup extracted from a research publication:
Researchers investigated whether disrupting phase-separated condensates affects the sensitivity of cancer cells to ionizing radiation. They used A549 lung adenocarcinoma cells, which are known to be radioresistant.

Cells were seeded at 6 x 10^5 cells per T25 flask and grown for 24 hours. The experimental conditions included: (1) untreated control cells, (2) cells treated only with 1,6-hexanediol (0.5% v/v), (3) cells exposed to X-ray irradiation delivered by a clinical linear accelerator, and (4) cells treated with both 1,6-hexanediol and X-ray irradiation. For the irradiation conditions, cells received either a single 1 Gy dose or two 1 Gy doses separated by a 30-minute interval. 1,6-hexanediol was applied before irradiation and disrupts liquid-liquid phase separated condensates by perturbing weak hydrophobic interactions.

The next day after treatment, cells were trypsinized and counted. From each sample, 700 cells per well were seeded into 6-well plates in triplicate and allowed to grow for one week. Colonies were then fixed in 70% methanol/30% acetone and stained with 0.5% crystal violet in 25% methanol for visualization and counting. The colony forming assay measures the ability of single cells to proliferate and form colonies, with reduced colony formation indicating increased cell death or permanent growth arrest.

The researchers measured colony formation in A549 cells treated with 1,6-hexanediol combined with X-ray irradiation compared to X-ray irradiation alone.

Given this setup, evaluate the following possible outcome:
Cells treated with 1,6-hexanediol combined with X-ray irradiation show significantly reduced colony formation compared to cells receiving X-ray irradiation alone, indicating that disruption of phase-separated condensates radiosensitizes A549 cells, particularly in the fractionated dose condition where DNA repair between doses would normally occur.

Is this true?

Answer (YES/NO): YES